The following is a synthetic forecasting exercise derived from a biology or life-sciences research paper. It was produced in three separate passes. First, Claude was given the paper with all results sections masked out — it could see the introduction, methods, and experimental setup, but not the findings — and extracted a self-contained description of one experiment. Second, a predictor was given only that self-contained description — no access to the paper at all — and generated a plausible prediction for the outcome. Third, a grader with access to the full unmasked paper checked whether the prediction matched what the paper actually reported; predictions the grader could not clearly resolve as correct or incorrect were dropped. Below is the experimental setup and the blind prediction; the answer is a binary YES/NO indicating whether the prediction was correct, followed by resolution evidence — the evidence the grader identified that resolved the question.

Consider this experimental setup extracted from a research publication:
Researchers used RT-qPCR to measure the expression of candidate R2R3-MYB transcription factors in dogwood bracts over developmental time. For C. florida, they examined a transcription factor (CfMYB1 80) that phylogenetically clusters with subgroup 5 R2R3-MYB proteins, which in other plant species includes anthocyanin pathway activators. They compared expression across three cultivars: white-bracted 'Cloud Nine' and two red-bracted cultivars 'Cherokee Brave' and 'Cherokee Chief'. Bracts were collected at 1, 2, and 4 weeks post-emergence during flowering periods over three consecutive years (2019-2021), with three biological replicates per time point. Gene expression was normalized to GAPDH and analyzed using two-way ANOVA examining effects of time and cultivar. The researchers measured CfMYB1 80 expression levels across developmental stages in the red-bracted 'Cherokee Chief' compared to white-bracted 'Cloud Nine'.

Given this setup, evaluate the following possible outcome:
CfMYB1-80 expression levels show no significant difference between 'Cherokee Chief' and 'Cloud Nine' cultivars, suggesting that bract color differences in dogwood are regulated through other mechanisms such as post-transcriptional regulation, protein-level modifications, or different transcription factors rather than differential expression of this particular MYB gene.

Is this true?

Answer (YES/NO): NO